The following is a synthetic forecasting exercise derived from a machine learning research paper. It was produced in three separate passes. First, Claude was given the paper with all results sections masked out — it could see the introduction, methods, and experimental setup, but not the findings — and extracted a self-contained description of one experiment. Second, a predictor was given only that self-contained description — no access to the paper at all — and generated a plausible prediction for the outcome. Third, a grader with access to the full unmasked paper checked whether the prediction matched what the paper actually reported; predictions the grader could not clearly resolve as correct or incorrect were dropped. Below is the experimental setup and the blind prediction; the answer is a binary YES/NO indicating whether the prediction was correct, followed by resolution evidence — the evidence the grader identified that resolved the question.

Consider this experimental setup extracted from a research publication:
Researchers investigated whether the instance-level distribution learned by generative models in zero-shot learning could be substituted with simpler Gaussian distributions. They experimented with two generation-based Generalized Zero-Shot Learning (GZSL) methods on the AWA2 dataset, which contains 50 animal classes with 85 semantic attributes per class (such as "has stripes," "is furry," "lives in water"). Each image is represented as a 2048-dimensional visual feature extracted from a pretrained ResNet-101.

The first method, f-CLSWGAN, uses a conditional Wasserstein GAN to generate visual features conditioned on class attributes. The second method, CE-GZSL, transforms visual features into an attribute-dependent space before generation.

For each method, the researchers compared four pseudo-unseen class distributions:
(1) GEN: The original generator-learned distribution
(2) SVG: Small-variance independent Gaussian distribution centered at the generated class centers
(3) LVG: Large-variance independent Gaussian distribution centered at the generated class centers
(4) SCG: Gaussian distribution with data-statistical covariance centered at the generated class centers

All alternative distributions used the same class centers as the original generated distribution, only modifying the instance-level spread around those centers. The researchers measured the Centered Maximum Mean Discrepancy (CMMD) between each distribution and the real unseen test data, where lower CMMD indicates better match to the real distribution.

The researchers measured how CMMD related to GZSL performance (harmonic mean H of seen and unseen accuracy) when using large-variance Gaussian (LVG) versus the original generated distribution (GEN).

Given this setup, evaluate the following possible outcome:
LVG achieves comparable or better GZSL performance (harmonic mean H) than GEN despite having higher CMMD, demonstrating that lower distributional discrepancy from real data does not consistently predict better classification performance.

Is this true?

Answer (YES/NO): NO